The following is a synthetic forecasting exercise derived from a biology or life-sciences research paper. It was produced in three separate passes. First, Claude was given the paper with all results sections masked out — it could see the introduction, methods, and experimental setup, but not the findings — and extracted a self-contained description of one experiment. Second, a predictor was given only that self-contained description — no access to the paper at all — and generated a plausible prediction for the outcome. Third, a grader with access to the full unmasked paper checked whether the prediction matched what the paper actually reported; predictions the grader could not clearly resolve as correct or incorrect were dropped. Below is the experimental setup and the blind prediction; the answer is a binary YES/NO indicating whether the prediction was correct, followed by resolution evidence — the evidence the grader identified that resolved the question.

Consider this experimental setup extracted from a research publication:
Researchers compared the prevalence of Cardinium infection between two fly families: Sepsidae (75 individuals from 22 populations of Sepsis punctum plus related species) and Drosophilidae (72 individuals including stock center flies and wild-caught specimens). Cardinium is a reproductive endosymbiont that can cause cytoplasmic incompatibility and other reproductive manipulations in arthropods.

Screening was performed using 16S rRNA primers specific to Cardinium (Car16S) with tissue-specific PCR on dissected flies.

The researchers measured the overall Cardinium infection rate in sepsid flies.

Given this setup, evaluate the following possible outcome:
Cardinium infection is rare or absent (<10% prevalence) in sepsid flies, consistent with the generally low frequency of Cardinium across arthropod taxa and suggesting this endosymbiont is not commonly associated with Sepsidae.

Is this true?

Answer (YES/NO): NO